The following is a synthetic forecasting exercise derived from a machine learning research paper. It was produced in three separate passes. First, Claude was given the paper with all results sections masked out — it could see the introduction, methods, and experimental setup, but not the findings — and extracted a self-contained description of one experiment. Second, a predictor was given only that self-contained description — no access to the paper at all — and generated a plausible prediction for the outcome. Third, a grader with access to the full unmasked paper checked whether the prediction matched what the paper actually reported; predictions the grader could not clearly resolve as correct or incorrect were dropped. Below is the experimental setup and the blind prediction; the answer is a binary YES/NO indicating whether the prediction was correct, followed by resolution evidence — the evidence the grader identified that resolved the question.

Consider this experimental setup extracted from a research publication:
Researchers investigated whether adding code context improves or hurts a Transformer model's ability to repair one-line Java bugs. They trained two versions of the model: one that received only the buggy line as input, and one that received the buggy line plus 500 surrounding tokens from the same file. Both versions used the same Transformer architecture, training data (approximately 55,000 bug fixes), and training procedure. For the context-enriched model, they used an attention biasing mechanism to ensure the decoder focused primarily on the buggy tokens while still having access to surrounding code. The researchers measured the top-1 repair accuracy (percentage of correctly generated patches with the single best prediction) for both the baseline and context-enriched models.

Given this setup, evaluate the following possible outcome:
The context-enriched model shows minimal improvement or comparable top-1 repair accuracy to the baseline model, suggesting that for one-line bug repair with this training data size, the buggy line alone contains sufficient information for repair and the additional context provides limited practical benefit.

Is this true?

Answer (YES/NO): NO